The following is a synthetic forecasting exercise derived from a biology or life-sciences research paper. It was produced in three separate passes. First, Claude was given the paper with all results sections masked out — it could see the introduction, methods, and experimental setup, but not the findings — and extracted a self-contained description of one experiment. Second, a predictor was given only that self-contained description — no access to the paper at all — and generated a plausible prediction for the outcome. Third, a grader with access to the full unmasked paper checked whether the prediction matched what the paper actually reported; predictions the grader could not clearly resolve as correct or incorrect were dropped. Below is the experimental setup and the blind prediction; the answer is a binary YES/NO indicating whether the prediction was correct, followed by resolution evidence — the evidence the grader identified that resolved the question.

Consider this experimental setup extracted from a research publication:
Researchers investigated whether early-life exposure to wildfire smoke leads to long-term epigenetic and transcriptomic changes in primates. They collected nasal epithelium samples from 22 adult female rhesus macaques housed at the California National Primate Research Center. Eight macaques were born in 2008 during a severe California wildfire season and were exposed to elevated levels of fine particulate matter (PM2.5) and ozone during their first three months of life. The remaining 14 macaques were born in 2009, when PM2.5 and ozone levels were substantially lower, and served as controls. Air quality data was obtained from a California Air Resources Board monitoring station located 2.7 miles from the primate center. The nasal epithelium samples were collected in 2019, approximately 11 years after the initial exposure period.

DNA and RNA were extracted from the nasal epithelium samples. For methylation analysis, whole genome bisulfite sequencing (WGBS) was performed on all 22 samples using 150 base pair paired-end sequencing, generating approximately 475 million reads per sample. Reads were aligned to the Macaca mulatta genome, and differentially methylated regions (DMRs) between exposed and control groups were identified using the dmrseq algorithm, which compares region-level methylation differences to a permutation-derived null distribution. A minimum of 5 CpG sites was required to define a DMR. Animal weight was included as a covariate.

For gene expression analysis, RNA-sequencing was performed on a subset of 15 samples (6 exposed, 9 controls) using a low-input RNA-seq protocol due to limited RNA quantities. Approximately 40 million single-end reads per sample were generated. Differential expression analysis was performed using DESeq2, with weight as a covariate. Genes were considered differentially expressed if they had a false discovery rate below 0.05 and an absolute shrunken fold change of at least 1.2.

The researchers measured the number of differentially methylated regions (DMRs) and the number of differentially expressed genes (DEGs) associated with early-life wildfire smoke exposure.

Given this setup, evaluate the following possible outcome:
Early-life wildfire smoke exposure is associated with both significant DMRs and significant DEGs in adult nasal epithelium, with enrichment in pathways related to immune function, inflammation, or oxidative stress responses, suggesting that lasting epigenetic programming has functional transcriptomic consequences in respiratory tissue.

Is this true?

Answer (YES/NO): NO